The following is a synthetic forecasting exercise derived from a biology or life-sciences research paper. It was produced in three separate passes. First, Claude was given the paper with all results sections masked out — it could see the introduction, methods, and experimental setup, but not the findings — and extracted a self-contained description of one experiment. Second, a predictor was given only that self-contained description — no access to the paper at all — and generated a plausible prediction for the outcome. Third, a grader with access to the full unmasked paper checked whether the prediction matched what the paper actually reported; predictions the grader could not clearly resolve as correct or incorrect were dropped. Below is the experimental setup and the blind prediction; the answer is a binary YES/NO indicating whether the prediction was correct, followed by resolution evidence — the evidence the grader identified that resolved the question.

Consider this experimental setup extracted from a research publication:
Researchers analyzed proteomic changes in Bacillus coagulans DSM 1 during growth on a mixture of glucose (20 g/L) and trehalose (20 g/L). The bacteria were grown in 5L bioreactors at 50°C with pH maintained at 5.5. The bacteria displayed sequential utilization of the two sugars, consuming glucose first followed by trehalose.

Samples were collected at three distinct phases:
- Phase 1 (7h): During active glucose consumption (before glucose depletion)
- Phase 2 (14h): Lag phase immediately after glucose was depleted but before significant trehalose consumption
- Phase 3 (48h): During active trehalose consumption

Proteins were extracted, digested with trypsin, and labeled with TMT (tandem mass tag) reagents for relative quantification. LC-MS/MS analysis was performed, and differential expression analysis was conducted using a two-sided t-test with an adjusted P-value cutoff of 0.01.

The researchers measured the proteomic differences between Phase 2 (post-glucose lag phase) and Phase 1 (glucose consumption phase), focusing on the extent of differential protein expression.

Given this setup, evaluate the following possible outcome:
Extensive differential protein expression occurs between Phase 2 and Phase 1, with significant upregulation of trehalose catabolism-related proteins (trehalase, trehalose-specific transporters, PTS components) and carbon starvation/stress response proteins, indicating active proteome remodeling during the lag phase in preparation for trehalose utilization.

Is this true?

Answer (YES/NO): NO